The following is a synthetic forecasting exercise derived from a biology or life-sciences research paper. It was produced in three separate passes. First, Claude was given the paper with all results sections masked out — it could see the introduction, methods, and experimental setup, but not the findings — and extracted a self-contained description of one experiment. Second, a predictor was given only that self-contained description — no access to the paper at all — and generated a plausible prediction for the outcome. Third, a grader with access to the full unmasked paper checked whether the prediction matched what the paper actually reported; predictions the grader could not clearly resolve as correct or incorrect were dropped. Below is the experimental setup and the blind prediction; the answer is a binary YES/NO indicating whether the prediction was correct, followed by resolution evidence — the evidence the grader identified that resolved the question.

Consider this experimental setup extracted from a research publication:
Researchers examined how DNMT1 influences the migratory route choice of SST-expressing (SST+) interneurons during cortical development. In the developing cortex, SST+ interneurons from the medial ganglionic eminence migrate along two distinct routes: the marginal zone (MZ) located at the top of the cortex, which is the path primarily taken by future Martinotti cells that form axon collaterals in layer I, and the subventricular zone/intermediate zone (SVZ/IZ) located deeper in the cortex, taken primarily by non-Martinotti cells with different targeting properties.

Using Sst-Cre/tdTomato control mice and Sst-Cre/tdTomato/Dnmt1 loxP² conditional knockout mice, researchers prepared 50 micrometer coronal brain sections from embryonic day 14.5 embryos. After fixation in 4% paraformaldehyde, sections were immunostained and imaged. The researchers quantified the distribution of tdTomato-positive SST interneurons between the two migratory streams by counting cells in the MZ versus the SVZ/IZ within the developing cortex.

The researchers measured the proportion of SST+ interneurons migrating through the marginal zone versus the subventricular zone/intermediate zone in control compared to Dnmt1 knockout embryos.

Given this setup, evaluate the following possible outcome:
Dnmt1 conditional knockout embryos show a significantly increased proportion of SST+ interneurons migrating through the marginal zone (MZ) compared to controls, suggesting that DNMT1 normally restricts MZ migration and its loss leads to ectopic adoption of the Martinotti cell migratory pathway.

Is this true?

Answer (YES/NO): NO